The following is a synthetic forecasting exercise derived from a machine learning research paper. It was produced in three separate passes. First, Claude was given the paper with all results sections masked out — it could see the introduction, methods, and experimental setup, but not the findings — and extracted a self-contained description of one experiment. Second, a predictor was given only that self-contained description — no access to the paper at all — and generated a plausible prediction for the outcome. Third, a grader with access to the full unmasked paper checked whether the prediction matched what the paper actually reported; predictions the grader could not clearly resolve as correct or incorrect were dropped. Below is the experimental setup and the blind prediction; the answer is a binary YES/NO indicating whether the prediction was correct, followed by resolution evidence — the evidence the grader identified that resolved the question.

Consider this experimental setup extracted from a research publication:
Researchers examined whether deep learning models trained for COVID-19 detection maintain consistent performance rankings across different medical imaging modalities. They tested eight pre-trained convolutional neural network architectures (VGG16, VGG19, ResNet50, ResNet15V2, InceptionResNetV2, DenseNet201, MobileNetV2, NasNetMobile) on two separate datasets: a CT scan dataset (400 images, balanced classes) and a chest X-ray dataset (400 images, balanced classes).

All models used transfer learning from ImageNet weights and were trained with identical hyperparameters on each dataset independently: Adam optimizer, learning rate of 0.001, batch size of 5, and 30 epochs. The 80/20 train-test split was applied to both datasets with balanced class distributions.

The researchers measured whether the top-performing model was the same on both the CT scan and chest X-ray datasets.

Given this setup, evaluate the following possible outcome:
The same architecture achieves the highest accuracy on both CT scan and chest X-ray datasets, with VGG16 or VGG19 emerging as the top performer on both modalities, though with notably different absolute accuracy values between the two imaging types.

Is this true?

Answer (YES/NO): NO